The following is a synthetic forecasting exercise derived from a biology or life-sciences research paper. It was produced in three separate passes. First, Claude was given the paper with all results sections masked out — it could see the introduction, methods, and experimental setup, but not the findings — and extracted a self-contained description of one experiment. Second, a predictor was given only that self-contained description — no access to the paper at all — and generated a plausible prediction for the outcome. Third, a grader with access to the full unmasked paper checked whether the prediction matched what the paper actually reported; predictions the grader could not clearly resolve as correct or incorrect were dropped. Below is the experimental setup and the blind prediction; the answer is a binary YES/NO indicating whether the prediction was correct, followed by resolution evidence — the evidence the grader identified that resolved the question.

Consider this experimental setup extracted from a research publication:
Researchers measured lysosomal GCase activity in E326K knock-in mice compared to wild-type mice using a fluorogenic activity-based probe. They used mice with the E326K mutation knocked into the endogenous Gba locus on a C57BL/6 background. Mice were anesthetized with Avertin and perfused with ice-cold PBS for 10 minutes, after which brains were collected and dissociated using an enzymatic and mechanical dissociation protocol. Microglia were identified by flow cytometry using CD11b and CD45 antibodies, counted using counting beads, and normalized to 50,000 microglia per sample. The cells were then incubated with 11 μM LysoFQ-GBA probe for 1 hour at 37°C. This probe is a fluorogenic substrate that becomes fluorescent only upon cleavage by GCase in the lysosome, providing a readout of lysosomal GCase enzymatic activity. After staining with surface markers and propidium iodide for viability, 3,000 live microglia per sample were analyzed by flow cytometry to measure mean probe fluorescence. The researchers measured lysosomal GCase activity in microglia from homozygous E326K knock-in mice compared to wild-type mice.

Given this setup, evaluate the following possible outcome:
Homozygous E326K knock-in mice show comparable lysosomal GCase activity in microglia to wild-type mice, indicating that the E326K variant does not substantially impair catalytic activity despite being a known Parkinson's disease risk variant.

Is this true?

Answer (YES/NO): NO